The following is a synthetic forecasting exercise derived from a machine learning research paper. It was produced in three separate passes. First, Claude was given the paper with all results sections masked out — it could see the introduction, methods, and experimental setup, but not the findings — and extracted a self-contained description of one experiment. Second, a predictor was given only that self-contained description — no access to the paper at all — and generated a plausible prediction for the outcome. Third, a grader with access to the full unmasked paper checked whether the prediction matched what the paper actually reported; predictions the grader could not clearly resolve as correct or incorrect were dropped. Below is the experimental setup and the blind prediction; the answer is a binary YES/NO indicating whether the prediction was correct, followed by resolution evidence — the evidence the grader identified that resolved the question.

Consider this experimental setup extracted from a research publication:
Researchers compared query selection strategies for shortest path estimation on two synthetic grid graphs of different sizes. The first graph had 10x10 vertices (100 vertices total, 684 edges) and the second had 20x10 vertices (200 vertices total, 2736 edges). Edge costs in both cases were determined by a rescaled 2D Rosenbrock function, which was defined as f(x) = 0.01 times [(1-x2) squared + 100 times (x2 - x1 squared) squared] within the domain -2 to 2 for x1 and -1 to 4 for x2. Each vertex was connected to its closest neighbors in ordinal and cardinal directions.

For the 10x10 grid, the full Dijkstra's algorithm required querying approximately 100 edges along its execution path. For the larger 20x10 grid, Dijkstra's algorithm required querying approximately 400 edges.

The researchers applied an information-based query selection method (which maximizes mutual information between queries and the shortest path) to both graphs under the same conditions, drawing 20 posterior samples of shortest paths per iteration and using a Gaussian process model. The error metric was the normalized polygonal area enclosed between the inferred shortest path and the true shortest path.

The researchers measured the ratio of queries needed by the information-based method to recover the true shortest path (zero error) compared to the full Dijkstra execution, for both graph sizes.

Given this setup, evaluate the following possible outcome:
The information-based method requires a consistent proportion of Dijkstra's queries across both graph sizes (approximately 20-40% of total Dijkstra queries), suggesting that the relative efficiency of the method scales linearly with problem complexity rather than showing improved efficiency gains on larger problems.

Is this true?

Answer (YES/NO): NO